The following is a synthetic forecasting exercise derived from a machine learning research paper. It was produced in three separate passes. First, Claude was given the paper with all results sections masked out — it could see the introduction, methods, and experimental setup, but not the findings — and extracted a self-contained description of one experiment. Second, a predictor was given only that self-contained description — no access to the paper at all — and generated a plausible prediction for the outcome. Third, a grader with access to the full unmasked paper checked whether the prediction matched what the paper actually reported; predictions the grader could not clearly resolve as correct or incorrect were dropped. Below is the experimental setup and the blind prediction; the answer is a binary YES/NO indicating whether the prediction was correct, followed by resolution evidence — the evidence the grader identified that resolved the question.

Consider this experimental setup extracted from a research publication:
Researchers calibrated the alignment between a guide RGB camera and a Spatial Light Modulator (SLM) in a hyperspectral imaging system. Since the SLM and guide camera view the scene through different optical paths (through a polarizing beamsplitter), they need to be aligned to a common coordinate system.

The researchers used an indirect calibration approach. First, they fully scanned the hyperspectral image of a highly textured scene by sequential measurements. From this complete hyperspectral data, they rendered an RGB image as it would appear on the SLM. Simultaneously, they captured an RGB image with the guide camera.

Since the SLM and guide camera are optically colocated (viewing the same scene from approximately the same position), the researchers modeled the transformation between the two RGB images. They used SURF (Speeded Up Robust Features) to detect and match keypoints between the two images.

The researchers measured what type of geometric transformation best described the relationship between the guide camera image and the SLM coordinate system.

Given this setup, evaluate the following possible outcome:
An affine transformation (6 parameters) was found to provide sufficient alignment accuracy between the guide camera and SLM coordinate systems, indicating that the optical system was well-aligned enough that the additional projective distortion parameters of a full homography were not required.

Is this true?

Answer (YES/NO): NO